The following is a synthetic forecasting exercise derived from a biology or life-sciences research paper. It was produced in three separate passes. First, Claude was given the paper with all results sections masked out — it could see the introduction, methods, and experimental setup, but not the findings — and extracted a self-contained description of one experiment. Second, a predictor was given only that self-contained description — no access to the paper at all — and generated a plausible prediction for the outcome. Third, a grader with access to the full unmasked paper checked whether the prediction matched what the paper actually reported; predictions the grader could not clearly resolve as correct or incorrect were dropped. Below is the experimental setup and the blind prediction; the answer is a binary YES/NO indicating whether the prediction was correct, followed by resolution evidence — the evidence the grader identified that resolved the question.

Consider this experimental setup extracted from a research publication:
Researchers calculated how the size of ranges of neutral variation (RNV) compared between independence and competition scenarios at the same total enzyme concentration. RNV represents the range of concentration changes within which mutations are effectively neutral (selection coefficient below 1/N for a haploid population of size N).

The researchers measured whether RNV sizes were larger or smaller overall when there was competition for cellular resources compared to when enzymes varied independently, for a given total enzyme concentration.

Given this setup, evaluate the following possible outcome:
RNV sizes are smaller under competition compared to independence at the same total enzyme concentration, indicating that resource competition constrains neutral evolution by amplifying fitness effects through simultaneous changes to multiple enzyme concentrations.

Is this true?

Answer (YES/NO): NO